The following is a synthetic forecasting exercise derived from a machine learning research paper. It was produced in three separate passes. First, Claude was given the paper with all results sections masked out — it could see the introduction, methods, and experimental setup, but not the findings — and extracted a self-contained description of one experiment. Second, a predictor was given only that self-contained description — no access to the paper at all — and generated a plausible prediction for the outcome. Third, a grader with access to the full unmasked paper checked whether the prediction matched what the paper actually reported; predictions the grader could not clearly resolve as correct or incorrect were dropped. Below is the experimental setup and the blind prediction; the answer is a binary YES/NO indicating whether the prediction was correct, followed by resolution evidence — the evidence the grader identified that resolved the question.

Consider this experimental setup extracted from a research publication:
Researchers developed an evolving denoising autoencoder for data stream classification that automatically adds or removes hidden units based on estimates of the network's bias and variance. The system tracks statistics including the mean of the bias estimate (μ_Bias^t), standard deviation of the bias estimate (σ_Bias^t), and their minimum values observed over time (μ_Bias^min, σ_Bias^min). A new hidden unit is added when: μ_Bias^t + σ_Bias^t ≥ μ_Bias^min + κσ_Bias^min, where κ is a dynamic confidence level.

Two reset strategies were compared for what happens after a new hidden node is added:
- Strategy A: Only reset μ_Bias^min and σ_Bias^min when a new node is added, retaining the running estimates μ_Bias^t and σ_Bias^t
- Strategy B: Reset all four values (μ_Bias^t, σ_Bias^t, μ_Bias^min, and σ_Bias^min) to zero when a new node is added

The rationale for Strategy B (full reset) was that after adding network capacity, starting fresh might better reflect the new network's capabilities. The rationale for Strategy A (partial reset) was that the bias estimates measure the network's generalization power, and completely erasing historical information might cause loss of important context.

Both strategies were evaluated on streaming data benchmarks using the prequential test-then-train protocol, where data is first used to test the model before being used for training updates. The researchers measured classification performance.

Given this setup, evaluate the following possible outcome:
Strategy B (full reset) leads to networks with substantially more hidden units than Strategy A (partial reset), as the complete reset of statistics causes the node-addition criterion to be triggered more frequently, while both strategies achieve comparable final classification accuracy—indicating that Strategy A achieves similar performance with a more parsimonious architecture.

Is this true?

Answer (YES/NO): NO